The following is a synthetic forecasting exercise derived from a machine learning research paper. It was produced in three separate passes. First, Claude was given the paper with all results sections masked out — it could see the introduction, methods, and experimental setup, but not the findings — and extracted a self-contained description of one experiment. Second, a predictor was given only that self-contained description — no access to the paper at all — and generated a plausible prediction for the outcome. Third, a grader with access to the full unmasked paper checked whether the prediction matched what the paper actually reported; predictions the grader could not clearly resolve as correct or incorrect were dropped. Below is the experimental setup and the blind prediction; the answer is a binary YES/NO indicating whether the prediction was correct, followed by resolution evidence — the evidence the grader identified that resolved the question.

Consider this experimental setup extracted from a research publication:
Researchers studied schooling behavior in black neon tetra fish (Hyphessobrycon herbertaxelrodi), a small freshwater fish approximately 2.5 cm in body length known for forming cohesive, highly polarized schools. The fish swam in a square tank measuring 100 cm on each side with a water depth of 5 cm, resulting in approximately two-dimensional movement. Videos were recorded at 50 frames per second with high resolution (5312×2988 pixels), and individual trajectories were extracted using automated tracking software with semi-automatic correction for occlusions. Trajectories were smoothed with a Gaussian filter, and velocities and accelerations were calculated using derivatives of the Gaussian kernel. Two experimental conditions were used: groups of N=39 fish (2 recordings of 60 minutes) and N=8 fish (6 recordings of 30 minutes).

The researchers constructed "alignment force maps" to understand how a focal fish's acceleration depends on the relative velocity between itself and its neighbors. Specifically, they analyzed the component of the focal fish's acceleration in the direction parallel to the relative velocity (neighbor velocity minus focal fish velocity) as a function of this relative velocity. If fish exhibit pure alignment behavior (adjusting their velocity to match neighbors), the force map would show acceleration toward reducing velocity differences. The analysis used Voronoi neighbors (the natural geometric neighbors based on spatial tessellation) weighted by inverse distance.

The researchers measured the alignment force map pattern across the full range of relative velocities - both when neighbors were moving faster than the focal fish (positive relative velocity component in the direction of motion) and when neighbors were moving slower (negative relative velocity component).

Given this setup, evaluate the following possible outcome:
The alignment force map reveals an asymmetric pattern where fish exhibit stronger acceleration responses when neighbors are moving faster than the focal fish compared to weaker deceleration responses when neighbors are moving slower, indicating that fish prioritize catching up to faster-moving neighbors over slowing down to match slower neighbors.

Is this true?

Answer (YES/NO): NO